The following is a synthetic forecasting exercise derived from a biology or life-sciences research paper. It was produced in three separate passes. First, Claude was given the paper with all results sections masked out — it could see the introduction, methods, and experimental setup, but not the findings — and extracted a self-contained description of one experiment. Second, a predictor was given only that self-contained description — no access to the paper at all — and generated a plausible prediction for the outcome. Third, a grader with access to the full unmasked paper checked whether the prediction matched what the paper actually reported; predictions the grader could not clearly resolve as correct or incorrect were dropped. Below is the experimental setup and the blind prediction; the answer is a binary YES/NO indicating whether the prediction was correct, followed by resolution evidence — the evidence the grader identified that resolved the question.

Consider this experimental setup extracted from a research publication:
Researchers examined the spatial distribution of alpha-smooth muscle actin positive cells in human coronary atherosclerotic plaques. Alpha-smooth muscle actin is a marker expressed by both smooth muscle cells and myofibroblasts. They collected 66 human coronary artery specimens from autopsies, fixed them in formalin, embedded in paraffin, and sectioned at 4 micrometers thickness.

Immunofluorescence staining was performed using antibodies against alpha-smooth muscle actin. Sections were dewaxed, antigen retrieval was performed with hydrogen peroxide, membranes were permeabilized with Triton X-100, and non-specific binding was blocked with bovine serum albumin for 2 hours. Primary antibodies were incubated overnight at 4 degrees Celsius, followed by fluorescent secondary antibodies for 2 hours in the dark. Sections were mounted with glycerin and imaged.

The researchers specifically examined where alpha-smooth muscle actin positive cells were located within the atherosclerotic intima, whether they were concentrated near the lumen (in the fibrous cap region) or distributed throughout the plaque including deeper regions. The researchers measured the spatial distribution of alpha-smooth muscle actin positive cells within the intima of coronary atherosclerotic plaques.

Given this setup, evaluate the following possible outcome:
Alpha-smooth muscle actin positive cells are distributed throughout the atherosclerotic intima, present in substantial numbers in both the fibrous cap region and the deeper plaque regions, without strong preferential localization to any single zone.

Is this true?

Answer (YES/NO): NO